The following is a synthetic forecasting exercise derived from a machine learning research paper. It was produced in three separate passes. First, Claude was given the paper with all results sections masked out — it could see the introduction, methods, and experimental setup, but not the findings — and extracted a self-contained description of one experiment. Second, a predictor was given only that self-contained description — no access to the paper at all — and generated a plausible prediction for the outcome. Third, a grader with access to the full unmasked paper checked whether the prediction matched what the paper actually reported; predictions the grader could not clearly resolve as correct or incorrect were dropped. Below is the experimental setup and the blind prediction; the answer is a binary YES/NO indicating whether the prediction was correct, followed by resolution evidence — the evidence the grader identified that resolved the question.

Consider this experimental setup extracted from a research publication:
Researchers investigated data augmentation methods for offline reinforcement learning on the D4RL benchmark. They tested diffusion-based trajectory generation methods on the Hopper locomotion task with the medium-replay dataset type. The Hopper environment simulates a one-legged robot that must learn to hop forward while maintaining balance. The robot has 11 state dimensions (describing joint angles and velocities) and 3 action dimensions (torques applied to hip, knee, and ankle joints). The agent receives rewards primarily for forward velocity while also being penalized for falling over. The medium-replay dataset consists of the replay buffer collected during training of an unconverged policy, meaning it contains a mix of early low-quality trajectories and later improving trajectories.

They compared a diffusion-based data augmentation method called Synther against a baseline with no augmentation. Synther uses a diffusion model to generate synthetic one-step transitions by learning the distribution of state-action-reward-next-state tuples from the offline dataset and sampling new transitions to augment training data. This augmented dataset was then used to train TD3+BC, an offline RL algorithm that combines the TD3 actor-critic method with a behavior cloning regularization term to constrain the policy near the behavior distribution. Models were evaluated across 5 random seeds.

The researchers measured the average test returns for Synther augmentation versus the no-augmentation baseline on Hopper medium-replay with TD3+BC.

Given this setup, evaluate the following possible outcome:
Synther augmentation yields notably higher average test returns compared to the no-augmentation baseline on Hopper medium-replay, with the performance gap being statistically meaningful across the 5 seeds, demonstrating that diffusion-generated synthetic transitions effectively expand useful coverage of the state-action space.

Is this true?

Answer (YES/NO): NO